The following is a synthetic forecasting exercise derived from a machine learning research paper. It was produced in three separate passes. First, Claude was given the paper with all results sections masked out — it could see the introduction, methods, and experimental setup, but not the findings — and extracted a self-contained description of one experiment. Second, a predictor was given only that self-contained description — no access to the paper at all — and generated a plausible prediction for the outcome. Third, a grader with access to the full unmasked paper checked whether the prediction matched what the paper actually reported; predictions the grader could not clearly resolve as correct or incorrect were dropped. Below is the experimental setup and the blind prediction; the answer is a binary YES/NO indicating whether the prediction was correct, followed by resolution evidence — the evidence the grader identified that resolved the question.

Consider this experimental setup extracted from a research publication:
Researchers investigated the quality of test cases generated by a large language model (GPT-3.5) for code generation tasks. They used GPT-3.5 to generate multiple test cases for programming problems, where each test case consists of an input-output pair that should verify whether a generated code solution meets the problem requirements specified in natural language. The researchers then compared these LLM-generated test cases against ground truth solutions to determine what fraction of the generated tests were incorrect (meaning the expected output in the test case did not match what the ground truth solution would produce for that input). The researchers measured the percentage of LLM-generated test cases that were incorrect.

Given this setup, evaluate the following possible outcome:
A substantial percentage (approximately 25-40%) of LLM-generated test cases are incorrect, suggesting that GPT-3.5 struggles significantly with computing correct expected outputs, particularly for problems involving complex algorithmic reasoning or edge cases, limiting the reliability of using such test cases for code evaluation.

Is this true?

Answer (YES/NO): YES